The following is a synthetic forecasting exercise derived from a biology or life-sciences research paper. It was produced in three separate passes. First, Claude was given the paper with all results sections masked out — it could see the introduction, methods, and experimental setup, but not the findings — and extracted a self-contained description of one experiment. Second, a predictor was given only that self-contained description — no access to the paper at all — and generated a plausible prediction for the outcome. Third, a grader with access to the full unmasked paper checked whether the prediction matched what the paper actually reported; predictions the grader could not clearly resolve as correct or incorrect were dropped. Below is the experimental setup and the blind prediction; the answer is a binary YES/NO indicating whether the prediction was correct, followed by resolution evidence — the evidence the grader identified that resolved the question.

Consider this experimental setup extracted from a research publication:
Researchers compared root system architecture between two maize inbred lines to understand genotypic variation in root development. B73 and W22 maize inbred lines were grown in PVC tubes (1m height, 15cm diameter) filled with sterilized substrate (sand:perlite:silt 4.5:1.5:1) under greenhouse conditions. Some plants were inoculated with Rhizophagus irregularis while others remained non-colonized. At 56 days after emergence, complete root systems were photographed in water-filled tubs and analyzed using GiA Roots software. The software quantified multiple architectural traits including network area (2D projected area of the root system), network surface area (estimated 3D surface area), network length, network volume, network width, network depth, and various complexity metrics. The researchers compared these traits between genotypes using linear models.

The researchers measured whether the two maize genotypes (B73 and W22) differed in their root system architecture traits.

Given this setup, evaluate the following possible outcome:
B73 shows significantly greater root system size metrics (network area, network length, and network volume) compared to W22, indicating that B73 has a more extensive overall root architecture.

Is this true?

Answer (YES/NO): NO